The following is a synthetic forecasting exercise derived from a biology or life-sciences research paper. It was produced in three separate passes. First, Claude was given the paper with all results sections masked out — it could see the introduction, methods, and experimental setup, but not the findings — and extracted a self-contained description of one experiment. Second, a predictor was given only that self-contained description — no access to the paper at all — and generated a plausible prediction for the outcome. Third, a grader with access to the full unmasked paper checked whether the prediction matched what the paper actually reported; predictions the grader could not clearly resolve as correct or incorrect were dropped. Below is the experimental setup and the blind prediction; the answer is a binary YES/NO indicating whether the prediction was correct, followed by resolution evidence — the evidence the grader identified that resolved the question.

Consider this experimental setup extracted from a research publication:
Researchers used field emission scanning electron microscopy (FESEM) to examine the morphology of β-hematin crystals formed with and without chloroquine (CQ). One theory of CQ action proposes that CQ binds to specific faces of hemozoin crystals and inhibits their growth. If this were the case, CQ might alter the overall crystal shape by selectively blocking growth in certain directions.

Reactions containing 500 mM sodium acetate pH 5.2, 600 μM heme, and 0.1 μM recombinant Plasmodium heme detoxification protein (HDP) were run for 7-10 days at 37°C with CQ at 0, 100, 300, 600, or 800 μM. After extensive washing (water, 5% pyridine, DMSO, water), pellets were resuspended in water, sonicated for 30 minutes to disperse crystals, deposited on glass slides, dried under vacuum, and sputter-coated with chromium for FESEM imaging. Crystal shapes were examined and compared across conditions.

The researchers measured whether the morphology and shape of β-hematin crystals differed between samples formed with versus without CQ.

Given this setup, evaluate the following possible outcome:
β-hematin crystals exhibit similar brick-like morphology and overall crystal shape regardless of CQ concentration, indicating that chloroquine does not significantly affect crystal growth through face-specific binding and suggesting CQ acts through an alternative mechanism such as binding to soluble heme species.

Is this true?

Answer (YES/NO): NO